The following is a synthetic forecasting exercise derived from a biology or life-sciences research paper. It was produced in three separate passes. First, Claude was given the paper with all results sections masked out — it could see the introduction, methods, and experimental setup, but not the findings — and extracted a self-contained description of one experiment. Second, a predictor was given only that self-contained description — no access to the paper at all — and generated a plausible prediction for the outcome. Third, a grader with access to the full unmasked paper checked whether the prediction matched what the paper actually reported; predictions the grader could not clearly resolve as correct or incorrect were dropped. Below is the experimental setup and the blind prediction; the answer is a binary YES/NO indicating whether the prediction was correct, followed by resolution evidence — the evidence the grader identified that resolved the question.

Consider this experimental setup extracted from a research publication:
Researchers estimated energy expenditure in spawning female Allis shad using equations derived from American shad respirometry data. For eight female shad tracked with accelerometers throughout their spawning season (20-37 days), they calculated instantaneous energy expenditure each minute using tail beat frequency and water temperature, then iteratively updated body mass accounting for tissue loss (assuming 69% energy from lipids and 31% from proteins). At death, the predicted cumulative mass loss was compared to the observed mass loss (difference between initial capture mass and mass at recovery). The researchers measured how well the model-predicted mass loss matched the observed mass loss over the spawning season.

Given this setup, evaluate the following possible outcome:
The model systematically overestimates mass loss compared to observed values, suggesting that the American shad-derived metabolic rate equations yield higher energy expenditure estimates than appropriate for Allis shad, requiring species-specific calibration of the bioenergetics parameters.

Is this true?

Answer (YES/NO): NO